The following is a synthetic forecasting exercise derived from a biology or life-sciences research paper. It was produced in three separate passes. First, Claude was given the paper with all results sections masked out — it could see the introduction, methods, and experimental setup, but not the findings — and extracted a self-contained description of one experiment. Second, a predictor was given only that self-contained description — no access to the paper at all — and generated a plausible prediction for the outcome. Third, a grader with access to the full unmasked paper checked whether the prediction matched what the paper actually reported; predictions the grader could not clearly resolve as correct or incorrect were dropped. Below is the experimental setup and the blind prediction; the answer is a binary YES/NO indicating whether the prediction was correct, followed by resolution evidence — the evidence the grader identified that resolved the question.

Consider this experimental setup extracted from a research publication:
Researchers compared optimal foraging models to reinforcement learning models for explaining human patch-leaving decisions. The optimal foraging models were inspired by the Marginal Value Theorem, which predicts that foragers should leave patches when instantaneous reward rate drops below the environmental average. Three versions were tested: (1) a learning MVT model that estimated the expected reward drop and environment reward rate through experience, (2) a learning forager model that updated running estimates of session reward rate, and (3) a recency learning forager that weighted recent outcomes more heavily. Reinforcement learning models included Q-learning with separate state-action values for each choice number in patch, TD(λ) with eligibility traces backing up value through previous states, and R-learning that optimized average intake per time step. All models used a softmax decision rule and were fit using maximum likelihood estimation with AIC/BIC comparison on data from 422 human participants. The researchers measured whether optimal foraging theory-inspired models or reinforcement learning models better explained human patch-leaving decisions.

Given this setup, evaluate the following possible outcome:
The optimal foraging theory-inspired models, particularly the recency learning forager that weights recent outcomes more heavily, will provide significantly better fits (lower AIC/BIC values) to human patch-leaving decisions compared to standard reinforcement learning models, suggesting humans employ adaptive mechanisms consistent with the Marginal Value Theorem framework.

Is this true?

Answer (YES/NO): NO